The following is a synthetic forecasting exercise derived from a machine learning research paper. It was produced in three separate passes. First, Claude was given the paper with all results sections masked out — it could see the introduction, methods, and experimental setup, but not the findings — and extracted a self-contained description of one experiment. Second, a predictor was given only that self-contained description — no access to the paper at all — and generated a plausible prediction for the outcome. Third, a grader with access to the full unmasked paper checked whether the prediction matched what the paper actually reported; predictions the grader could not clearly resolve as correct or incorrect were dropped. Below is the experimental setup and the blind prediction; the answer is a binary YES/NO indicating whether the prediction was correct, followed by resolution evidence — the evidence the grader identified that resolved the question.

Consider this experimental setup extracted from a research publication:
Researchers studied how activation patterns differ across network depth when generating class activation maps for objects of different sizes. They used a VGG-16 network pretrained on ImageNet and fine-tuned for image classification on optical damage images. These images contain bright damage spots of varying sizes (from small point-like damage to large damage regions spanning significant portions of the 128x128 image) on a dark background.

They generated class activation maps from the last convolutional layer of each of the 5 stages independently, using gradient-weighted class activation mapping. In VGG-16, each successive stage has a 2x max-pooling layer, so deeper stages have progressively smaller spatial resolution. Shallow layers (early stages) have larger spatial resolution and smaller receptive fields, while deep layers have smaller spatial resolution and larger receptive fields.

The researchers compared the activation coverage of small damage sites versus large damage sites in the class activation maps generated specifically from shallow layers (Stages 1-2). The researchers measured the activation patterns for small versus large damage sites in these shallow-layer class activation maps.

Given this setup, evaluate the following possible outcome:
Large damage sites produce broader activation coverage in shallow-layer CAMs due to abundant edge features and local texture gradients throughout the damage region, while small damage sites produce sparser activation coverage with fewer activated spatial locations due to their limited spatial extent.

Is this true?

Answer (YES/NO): NO